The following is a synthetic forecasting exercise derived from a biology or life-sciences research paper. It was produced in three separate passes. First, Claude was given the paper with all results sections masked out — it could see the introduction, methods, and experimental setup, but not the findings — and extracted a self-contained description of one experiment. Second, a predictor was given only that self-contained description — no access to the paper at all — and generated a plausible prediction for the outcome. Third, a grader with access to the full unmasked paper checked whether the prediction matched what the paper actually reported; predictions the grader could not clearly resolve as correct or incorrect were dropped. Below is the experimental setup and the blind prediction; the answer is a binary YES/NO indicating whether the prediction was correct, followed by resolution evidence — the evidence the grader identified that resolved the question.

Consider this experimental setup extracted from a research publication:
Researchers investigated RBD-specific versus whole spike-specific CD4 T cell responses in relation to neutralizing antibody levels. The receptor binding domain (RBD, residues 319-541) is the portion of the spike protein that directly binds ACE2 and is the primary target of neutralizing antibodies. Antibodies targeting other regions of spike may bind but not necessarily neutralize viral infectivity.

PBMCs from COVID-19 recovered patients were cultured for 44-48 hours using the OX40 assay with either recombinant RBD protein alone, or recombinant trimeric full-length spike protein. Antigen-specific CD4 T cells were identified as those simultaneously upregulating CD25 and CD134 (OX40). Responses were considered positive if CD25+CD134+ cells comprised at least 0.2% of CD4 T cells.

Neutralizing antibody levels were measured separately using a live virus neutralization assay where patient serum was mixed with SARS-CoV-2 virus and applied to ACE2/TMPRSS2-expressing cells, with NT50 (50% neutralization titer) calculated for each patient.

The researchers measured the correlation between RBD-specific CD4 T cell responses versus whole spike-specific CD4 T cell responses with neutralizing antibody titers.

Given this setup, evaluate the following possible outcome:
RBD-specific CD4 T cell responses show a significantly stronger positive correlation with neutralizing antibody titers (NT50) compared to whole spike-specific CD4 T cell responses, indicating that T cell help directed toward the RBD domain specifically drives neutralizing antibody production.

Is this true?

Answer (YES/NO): YES